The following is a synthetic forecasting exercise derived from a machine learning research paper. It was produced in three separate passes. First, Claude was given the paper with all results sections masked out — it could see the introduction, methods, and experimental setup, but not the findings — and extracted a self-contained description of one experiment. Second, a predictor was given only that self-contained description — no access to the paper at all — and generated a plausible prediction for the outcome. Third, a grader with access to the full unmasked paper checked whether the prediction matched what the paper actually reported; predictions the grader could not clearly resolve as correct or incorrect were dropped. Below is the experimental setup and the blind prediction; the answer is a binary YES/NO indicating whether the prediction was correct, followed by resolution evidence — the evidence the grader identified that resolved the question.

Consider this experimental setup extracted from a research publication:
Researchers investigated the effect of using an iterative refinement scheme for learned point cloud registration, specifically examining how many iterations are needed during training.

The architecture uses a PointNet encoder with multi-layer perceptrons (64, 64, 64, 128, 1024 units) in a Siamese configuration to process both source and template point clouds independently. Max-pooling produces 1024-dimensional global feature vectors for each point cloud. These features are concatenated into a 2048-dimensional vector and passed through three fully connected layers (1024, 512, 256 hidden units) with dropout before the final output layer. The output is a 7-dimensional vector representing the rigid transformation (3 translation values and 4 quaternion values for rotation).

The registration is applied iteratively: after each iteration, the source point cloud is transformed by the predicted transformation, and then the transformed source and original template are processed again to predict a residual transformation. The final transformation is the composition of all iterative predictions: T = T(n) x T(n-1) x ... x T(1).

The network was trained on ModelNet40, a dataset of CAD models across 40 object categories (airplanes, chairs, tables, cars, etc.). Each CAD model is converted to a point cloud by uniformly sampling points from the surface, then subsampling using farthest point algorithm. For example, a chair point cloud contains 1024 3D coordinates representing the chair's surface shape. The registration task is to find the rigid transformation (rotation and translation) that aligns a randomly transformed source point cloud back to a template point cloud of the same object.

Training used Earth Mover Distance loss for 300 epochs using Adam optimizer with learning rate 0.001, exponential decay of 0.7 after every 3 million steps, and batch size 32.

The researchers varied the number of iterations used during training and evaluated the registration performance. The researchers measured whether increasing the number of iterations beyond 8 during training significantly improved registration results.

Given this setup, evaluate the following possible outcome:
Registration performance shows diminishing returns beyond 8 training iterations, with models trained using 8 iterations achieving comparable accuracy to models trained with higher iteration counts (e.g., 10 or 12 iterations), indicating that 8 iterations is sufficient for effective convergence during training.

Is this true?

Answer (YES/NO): YES